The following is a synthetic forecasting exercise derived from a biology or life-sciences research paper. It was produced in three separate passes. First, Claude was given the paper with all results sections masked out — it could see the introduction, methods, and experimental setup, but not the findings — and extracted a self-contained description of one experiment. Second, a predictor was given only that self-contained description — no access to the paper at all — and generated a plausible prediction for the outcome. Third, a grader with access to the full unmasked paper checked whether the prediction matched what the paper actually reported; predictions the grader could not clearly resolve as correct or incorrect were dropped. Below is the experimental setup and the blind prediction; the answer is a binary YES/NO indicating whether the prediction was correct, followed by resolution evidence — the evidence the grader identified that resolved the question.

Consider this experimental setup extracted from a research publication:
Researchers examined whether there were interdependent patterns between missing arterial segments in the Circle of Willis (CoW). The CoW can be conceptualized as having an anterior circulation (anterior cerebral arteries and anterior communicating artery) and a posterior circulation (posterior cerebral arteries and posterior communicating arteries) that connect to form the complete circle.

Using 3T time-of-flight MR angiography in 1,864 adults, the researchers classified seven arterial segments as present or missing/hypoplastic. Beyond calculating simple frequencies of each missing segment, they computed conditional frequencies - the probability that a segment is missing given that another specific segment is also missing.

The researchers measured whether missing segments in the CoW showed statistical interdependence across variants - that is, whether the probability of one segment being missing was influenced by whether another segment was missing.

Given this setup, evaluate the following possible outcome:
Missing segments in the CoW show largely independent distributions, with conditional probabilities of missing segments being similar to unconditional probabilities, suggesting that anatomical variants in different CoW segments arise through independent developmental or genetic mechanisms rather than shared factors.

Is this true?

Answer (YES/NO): NO